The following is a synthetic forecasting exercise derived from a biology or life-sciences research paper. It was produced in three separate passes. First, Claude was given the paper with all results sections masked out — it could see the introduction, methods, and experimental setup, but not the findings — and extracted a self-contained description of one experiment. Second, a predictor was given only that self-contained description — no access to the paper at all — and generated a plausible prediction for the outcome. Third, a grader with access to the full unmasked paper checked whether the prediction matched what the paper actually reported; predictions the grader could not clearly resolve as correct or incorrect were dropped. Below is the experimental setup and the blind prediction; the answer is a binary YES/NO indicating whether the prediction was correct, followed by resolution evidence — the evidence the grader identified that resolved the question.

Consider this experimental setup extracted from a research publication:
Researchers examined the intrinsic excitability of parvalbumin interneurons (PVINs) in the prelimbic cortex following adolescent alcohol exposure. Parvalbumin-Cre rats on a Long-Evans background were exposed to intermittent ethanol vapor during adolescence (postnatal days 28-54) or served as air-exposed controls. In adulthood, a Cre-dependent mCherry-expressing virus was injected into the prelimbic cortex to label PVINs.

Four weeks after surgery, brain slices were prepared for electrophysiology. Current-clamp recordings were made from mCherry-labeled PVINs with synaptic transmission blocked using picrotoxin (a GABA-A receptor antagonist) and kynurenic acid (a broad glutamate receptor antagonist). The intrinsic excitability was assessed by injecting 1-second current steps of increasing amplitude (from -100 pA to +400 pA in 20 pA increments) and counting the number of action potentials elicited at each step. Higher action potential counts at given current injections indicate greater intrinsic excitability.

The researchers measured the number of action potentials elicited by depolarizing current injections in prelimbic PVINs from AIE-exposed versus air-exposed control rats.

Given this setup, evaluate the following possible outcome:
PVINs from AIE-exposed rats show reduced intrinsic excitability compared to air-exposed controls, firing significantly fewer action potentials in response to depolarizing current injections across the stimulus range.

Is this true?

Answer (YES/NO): YES